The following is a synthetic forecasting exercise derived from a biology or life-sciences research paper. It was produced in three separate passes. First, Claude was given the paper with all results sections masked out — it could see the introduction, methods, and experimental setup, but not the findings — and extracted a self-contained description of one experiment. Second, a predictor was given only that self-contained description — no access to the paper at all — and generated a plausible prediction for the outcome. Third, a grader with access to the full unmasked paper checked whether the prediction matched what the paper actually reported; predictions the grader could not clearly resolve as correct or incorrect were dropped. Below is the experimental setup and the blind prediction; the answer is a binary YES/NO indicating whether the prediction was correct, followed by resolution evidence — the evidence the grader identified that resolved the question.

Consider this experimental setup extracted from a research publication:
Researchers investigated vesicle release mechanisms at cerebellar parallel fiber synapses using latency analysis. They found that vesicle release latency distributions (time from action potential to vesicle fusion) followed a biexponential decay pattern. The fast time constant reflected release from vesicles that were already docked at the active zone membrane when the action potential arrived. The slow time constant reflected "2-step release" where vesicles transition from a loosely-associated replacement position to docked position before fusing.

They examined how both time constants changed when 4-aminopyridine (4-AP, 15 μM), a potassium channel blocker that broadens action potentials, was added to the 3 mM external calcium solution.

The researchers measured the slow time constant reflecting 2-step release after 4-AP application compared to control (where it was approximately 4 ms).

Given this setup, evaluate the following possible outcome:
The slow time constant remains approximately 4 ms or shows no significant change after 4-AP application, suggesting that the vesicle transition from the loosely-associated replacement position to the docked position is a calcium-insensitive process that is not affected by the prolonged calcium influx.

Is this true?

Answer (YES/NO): YES